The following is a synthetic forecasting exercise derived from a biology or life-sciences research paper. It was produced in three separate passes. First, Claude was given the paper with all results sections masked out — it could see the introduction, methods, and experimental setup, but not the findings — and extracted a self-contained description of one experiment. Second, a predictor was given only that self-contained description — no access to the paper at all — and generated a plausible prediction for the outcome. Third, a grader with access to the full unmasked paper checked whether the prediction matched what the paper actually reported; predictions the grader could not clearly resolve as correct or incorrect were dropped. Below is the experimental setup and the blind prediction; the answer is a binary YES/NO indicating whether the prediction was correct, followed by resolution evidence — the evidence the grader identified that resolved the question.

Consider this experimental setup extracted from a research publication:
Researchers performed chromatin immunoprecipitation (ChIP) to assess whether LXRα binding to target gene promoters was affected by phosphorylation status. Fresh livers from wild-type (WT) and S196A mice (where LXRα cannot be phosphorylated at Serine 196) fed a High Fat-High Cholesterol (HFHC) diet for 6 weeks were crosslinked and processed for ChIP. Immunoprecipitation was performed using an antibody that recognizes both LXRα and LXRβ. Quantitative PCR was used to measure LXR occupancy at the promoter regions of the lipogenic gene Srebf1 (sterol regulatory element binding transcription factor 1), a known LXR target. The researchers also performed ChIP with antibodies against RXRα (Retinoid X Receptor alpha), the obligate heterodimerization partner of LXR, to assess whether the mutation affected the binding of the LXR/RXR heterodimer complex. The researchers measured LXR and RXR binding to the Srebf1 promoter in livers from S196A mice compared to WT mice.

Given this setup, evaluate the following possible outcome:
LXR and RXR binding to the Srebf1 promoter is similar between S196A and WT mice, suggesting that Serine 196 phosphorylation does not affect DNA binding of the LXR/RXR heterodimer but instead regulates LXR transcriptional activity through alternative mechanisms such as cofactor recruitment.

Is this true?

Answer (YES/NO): NO